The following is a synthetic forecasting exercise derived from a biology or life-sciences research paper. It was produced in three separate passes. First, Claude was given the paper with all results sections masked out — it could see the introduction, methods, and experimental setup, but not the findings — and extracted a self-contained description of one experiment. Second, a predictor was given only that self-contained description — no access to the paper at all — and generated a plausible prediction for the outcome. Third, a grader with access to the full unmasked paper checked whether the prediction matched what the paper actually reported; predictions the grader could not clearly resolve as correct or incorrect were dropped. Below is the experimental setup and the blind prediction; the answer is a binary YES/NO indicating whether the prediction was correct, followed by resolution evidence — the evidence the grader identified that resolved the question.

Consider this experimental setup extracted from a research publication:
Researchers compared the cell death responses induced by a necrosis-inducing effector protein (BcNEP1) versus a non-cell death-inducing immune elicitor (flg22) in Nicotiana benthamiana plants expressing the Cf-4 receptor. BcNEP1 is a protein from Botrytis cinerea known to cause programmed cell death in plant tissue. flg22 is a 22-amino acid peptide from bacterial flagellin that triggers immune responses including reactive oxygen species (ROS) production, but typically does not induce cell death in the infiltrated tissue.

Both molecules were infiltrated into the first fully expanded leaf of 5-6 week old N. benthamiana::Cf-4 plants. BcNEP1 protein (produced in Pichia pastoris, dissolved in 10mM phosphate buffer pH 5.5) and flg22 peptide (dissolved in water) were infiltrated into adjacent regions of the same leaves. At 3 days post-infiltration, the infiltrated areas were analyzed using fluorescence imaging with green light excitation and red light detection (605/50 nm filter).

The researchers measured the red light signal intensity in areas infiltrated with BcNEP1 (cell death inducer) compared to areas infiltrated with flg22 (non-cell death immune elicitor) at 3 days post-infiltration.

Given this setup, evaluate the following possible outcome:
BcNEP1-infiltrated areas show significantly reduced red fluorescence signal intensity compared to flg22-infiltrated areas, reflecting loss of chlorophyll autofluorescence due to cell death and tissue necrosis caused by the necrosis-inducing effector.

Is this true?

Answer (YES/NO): NO